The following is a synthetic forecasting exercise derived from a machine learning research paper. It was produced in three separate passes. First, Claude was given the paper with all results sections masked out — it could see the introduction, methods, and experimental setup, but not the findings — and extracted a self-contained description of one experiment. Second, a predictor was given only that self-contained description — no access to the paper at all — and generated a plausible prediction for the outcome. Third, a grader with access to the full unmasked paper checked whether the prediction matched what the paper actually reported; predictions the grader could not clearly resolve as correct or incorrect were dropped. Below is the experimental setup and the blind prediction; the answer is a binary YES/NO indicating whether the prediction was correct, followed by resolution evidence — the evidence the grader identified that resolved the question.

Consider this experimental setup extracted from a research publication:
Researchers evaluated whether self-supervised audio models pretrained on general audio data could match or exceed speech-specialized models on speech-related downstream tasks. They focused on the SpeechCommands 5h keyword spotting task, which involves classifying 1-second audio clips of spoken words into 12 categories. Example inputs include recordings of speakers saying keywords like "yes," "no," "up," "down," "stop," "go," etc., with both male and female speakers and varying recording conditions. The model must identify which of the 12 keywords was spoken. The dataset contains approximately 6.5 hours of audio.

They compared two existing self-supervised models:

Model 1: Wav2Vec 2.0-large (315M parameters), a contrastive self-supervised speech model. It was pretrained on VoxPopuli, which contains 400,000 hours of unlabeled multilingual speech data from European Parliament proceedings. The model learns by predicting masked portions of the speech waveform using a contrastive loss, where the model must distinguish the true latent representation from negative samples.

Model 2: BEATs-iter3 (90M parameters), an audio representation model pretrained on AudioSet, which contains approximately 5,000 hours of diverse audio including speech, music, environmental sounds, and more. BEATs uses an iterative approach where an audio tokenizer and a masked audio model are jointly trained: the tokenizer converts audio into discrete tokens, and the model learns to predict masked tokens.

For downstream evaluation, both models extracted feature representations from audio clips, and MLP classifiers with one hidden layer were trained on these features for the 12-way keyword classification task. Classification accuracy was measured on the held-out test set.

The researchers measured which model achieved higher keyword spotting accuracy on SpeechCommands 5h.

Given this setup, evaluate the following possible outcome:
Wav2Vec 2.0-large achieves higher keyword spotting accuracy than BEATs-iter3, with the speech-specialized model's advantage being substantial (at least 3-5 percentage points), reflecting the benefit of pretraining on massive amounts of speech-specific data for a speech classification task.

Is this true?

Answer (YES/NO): NO